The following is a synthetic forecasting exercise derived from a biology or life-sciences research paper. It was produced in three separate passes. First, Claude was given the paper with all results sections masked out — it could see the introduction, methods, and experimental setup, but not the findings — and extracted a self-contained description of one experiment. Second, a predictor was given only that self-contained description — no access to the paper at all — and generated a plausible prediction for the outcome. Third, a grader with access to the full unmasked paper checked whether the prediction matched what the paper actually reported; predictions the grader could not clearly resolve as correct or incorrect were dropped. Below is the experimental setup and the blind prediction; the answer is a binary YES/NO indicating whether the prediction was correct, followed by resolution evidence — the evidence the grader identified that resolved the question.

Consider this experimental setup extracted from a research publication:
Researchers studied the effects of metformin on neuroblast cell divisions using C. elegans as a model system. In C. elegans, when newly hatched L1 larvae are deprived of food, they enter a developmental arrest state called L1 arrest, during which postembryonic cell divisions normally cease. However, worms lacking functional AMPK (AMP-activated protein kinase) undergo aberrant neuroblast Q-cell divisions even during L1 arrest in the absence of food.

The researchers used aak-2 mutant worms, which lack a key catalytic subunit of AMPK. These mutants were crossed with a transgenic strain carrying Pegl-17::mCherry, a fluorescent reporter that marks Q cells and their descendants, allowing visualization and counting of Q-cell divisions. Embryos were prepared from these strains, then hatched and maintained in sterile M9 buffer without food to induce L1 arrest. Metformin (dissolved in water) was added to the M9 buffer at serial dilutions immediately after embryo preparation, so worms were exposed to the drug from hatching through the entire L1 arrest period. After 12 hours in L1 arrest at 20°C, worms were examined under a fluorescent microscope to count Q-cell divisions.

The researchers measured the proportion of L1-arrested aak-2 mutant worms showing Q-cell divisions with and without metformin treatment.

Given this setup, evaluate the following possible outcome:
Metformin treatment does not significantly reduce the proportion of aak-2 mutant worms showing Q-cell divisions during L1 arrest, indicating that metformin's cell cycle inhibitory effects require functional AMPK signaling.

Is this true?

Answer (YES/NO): NO